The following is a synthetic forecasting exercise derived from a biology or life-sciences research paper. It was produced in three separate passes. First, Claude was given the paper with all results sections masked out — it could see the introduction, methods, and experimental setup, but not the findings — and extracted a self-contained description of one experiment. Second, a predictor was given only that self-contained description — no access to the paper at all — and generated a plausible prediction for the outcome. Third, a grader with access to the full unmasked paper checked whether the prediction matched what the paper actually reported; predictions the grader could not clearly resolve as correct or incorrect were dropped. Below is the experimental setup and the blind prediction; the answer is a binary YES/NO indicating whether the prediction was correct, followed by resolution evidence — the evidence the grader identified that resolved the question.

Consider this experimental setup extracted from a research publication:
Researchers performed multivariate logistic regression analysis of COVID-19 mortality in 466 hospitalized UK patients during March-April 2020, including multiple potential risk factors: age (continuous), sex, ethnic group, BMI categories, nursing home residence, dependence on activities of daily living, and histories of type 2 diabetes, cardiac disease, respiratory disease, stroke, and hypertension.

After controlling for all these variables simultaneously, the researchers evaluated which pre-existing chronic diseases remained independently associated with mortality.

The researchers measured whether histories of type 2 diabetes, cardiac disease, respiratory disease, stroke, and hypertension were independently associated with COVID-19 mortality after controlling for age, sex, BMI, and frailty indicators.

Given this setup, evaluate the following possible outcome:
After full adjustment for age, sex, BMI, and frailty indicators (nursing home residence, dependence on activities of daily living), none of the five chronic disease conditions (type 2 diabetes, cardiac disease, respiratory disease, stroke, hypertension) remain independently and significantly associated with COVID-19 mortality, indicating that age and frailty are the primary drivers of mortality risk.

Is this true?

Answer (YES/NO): NO